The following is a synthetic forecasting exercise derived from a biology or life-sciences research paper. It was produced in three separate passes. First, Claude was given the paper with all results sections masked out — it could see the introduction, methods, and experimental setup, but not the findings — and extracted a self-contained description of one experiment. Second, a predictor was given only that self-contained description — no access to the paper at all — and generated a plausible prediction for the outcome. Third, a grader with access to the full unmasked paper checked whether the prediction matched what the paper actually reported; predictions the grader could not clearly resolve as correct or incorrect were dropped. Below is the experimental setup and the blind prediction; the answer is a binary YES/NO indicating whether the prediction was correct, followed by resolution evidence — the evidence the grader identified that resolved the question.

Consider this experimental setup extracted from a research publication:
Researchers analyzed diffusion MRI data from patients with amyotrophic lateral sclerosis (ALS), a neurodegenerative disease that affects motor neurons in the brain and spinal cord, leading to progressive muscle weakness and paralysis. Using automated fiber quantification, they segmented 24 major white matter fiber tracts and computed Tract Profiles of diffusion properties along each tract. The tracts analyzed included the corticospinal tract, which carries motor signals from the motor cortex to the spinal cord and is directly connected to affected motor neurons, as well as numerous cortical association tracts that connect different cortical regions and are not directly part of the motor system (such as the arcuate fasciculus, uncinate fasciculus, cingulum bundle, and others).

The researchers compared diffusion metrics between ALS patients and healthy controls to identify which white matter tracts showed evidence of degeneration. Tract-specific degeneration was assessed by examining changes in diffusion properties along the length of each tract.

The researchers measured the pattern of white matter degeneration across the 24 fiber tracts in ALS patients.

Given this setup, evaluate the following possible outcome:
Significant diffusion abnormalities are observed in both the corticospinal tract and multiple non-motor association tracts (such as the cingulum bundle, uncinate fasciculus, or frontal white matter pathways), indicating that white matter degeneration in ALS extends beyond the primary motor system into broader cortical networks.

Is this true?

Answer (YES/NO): NO